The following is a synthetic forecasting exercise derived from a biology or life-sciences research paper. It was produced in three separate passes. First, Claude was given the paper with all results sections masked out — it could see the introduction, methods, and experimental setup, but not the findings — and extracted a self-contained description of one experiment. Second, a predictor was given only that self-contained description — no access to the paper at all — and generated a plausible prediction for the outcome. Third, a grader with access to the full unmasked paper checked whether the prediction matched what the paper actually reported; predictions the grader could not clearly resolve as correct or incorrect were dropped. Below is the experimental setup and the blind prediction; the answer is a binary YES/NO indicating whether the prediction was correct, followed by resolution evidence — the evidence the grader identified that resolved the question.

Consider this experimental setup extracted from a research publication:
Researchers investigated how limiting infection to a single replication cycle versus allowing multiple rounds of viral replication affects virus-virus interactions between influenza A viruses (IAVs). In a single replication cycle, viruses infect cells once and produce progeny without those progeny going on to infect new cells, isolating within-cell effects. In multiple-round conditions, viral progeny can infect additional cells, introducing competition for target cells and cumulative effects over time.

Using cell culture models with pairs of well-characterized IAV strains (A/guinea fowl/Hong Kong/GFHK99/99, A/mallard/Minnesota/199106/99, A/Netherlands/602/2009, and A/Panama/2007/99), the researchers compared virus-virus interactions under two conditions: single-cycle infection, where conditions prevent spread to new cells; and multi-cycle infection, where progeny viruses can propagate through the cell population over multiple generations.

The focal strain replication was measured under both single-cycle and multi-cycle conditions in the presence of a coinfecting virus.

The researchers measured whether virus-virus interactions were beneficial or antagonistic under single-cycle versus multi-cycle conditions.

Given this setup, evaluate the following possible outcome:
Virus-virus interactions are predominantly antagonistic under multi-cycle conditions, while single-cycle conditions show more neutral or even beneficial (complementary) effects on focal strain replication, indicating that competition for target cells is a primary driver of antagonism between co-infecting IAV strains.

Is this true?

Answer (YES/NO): YES